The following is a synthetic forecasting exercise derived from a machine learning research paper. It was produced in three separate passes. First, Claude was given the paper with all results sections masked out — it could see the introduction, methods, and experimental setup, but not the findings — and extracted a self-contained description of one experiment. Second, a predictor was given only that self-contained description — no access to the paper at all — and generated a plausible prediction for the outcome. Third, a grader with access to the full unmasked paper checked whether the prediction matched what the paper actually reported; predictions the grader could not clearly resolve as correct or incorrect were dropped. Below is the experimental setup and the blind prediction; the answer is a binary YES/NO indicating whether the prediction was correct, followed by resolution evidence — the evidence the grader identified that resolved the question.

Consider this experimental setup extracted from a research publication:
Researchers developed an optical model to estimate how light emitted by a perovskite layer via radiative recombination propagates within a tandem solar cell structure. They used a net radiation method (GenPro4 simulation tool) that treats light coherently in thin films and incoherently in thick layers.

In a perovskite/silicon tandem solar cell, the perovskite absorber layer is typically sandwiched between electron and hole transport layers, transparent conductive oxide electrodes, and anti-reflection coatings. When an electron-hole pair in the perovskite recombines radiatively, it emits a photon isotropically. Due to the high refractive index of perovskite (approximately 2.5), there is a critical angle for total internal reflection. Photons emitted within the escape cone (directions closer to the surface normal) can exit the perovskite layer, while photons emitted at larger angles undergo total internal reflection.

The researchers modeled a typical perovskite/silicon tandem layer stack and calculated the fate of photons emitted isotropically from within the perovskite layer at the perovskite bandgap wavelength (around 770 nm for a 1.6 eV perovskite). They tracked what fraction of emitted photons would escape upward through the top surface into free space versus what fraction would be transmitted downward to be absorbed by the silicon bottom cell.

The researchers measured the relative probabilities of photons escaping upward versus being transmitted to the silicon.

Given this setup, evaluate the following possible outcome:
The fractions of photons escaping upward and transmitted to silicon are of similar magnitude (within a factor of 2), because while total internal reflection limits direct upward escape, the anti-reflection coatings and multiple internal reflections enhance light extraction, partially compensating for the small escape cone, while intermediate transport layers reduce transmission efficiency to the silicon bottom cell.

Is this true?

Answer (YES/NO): NO